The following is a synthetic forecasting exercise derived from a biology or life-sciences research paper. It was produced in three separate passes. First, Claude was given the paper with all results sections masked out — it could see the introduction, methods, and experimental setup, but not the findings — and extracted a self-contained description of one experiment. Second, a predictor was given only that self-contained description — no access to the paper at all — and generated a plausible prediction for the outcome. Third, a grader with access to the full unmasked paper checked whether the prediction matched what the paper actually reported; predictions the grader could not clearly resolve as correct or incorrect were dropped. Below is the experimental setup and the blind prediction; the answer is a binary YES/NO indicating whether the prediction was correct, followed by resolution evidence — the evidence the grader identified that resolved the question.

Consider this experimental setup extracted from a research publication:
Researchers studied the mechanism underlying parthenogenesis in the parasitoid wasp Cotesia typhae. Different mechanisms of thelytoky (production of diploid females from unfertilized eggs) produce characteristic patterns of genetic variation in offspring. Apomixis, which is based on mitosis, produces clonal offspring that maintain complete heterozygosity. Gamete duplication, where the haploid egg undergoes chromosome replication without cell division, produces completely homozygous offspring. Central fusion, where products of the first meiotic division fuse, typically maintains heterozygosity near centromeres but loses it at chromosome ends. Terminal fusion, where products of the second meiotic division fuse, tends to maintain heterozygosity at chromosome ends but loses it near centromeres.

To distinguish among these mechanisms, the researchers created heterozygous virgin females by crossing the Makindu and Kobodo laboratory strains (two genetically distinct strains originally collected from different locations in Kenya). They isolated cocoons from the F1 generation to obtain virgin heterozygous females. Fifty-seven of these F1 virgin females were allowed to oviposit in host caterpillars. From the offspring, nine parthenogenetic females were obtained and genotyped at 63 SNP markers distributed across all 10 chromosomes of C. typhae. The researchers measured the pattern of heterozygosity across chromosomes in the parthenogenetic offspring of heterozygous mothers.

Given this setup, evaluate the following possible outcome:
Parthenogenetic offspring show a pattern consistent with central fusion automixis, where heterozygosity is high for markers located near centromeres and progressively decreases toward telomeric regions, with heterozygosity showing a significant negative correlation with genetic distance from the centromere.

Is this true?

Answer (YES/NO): NO